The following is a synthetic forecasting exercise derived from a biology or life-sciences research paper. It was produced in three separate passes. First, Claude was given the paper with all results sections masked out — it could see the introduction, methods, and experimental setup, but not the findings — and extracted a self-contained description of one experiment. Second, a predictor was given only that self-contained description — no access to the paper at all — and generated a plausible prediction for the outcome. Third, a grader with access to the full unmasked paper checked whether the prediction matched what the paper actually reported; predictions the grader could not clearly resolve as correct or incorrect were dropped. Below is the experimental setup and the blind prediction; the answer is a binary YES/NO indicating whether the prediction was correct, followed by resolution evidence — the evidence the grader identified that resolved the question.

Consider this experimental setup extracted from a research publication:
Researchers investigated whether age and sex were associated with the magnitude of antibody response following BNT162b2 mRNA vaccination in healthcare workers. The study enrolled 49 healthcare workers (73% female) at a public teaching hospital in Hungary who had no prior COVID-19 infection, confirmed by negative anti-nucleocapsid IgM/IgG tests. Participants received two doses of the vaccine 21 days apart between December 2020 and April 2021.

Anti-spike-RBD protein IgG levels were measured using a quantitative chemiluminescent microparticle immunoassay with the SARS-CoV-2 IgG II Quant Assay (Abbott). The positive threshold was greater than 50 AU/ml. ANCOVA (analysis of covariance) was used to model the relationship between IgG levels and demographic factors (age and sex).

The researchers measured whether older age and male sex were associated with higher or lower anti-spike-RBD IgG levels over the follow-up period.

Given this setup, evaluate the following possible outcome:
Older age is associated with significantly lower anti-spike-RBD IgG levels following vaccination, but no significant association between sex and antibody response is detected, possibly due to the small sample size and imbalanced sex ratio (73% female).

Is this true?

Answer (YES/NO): NO